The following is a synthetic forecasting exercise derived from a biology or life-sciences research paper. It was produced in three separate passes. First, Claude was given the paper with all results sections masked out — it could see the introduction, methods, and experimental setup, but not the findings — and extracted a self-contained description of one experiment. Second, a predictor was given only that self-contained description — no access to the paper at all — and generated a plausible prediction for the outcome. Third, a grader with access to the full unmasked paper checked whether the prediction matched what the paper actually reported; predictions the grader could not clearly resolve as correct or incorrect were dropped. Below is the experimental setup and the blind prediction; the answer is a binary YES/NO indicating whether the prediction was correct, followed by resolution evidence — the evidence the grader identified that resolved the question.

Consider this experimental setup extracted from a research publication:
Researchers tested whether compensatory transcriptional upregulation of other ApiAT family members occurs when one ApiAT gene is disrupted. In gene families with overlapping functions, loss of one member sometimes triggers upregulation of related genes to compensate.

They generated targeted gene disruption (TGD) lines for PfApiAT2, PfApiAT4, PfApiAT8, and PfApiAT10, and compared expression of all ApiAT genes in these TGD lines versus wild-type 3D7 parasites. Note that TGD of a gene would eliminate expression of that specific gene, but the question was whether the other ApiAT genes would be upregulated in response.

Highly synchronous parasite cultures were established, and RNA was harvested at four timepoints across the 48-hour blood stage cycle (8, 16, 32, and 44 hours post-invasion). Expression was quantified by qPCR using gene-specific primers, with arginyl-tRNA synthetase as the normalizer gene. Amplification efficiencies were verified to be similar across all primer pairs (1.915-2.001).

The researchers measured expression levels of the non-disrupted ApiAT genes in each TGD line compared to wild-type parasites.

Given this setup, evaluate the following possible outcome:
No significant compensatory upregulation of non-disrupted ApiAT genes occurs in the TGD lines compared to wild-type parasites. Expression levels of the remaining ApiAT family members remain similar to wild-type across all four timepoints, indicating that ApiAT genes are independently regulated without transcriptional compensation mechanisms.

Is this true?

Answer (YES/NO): YES